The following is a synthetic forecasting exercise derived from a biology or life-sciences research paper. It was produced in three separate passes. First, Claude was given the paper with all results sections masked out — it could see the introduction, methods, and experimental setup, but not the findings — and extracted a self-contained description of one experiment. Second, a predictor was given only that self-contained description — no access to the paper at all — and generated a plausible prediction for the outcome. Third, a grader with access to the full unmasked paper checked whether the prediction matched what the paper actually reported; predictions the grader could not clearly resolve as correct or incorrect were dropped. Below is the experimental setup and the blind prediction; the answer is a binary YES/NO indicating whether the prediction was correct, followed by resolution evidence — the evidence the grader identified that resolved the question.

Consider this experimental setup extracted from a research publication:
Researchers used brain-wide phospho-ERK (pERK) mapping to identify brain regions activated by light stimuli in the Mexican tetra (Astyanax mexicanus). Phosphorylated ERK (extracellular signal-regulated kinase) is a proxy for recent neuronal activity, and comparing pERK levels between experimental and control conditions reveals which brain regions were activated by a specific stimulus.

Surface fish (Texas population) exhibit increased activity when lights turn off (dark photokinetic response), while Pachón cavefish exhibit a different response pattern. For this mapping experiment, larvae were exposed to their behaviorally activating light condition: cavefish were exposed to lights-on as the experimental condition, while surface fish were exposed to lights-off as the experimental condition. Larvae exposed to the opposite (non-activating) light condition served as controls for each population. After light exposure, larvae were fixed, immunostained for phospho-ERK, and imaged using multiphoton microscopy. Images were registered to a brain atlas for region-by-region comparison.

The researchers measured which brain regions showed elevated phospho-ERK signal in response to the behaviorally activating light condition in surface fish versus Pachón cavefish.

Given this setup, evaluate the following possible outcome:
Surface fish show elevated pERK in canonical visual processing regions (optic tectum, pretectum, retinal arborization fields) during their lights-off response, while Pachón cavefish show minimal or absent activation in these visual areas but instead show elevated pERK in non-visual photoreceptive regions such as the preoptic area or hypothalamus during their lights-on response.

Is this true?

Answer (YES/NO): NO